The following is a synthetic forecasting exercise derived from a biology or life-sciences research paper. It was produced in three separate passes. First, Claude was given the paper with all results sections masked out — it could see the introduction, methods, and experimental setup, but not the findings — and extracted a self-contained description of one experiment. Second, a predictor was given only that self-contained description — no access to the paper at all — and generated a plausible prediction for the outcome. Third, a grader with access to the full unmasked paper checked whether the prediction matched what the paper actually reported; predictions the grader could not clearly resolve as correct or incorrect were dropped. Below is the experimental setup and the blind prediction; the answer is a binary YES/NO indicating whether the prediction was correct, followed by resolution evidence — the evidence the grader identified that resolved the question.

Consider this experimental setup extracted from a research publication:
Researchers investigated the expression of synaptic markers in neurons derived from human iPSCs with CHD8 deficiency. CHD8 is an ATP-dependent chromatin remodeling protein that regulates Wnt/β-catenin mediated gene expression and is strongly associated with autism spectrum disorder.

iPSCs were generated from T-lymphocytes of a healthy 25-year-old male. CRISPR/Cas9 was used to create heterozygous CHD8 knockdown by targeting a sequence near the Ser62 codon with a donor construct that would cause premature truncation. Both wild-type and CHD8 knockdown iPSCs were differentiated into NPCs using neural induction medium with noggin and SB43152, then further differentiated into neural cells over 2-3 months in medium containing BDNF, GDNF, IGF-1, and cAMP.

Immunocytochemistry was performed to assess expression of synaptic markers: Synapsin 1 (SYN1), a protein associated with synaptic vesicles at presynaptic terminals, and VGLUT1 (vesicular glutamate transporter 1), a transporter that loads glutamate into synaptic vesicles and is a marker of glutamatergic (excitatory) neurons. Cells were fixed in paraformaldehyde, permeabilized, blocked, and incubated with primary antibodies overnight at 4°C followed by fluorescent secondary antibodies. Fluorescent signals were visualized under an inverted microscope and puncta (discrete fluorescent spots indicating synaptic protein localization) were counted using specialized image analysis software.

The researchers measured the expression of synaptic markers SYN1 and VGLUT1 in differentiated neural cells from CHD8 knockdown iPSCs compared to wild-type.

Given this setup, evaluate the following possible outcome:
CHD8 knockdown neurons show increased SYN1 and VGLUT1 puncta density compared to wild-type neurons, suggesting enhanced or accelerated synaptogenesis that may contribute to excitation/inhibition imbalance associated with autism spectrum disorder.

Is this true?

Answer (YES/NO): NO